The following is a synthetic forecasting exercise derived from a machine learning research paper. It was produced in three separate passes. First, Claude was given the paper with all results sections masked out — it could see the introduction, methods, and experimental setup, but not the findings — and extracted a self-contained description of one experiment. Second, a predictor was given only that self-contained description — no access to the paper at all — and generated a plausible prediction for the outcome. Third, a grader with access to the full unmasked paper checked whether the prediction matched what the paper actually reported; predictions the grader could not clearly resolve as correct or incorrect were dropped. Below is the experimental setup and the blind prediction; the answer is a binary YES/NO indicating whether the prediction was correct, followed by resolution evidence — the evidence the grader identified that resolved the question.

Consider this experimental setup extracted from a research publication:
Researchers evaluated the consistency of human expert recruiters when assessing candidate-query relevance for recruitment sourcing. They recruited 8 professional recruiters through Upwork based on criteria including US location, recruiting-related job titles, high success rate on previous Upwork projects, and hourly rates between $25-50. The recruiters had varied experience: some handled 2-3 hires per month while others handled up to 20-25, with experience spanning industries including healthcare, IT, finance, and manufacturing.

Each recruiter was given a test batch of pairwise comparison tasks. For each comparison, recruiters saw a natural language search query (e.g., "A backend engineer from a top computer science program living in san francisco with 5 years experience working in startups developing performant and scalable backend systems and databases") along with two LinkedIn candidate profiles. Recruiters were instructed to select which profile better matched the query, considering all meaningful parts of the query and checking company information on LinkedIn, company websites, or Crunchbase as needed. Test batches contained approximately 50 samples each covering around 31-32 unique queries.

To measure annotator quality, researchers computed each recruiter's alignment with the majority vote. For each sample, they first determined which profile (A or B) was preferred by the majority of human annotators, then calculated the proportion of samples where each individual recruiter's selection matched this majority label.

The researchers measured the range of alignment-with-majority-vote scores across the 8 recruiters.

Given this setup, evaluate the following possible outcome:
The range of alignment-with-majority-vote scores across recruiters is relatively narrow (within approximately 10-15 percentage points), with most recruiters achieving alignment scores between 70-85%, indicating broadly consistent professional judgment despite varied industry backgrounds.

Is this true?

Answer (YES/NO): NO